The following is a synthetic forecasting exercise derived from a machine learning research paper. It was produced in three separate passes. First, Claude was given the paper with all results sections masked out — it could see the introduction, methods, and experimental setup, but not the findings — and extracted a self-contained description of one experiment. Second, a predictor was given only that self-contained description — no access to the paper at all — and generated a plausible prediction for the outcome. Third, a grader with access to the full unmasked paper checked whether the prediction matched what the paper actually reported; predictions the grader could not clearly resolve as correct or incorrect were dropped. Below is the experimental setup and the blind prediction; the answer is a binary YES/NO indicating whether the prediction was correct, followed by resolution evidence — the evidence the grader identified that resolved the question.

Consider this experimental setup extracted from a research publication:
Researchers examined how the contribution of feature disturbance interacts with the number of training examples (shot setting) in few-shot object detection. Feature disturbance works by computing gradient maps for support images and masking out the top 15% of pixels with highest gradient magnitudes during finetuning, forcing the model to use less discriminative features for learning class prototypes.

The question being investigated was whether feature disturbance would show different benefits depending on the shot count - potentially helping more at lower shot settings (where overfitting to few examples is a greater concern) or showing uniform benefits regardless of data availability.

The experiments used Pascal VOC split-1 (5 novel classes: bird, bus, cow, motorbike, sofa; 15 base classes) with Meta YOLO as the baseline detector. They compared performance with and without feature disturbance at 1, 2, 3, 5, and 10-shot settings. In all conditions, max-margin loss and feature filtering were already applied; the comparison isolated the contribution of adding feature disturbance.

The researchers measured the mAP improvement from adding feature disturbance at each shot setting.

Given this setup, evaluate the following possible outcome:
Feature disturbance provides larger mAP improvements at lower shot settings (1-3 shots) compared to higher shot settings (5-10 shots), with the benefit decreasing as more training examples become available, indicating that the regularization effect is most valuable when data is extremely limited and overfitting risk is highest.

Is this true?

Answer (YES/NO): YES